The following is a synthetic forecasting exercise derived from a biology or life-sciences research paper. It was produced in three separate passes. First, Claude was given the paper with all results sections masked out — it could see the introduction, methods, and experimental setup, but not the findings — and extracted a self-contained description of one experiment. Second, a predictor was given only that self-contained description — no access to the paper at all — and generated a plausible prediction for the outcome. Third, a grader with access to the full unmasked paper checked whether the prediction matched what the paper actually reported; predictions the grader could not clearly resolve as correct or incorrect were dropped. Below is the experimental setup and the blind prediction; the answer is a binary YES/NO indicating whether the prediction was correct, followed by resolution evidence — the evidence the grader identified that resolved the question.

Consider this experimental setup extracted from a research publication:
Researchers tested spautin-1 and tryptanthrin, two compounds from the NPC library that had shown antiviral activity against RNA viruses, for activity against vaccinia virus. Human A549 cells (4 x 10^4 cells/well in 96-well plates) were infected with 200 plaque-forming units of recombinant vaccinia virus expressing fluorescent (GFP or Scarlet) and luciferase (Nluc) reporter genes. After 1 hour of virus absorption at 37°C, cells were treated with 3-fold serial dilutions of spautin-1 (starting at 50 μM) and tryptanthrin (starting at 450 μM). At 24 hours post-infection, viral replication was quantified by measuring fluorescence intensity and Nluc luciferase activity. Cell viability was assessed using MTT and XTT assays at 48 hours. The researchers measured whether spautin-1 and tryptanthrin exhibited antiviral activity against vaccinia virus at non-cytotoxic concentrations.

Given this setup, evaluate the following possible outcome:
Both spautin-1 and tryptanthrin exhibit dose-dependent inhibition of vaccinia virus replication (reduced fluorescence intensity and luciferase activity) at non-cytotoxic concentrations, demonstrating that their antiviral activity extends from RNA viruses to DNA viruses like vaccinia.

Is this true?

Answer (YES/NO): NO